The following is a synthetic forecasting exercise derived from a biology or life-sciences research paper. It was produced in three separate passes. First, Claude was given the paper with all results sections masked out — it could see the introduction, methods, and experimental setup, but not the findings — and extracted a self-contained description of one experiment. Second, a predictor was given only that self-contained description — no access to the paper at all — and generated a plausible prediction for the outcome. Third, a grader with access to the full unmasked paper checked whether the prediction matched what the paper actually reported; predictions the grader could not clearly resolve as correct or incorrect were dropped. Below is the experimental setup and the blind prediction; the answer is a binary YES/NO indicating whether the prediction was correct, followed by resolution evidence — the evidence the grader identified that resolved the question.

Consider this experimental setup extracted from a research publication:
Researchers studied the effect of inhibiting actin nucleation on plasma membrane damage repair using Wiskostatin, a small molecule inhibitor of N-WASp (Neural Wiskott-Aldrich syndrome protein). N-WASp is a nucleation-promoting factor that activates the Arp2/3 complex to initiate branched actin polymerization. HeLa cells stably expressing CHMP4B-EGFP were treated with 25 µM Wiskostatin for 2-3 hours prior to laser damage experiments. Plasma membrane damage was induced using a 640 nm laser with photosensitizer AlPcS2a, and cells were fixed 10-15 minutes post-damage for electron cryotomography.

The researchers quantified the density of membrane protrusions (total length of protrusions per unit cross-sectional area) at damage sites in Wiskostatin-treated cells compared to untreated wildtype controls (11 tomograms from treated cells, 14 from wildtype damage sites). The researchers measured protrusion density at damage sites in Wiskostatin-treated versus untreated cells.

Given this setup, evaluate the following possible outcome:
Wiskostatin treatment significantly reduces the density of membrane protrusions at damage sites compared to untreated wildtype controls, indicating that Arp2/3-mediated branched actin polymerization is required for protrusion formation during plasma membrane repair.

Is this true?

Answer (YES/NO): YES